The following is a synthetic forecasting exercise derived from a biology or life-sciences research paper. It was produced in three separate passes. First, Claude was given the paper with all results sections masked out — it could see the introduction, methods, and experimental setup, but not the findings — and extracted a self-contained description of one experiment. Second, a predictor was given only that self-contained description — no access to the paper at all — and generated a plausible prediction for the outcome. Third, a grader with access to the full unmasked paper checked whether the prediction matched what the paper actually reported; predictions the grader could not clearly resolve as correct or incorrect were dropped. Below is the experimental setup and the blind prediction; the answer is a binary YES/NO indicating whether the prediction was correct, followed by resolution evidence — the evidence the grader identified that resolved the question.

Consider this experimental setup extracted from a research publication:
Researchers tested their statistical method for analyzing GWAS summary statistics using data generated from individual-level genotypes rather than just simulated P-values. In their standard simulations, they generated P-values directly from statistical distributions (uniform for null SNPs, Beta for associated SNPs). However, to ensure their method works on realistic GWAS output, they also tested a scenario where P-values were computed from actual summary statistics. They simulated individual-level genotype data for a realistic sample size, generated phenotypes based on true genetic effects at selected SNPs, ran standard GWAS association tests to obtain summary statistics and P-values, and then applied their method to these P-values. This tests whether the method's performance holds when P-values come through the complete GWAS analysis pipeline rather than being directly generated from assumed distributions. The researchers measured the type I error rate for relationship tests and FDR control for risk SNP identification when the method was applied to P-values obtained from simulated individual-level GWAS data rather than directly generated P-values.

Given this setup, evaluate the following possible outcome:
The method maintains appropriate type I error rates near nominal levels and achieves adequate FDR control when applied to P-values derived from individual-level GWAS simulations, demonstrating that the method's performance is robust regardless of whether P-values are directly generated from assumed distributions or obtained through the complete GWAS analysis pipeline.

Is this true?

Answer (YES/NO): YES